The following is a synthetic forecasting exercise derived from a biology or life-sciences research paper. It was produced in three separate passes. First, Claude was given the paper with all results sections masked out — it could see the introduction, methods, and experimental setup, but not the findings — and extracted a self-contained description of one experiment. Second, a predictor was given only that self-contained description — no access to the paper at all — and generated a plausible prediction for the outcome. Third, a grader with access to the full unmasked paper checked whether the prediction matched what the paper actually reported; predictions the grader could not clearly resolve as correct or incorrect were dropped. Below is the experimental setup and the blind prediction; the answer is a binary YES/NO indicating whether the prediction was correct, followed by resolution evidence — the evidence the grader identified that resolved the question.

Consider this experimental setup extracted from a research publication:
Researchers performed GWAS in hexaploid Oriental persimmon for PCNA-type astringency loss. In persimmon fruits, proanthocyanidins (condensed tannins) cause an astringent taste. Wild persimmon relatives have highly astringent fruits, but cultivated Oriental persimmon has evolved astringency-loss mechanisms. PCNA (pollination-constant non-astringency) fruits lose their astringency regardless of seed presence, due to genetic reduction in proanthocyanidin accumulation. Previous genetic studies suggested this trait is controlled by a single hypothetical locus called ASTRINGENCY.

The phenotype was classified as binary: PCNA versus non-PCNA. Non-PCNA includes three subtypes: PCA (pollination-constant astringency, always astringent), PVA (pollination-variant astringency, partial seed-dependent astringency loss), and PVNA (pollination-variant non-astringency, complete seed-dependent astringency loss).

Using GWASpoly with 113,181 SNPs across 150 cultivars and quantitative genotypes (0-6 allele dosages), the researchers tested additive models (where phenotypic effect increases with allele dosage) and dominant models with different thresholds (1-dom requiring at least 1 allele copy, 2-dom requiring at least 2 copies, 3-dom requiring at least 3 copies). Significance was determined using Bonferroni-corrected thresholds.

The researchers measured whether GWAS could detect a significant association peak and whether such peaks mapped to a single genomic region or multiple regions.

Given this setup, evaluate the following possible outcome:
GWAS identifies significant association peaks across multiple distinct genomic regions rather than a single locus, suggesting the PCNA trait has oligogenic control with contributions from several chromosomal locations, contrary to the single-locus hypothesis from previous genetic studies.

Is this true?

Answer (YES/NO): NO